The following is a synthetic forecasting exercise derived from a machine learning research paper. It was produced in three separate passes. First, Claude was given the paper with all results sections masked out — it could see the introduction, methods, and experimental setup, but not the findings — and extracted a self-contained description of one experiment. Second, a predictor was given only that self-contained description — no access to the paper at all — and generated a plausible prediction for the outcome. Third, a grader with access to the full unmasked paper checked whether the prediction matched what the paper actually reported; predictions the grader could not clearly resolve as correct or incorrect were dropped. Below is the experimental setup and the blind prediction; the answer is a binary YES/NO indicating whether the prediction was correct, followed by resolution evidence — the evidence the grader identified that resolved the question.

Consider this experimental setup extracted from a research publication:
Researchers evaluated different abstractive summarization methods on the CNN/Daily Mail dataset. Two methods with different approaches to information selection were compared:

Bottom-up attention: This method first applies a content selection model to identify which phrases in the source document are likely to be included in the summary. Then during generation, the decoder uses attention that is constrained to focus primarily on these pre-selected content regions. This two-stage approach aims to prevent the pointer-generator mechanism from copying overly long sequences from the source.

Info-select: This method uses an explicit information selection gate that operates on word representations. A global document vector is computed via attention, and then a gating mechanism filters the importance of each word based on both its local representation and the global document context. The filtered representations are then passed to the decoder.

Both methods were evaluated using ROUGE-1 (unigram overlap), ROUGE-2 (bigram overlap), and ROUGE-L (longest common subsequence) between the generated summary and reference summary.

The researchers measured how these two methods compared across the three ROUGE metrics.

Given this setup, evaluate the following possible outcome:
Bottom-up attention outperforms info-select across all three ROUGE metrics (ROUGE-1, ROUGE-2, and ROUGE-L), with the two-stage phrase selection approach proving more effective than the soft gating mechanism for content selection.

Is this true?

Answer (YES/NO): NO